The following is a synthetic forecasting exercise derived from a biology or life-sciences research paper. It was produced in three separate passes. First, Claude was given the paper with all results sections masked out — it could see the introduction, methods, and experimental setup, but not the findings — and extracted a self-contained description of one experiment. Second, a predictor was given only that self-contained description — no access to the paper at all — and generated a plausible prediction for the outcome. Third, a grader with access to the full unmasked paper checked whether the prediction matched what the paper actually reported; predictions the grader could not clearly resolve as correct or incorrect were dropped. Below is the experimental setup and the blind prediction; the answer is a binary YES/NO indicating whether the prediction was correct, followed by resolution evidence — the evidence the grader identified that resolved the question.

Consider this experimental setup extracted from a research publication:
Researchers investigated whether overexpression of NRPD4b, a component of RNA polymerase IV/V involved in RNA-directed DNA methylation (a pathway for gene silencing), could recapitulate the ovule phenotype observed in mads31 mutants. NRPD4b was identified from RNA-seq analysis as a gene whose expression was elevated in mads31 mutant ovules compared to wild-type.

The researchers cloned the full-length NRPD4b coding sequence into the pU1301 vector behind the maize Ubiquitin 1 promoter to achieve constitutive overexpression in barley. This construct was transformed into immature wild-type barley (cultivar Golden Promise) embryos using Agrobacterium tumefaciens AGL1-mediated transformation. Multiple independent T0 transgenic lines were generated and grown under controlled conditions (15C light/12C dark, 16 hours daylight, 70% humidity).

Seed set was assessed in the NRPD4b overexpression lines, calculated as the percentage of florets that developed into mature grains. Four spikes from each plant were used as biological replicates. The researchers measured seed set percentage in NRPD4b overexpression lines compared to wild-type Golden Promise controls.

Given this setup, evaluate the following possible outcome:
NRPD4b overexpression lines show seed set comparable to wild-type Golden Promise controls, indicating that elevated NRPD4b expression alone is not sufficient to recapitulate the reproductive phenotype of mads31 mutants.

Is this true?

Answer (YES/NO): NO